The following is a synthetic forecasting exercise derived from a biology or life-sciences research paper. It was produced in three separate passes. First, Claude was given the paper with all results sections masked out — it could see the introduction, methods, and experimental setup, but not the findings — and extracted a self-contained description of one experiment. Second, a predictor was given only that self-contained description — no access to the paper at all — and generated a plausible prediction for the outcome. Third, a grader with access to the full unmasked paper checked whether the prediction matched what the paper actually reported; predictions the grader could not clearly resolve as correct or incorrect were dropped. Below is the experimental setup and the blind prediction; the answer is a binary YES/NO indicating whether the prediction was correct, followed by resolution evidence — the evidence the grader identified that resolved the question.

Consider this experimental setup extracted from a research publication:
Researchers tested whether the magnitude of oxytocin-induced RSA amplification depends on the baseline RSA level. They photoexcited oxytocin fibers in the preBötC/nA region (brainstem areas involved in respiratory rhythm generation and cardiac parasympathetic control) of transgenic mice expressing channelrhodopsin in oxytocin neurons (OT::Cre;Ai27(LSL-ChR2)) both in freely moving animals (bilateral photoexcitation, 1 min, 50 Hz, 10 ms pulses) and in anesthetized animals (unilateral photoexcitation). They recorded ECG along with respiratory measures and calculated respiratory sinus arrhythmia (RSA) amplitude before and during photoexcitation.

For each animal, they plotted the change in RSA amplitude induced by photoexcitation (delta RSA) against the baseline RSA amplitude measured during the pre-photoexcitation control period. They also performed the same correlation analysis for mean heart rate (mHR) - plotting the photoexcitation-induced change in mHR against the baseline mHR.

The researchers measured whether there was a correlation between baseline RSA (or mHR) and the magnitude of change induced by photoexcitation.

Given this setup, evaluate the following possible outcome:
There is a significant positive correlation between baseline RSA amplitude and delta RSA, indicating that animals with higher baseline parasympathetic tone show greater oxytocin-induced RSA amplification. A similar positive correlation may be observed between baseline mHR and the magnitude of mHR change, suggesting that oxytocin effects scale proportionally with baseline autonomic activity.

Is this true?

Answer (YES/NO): NO